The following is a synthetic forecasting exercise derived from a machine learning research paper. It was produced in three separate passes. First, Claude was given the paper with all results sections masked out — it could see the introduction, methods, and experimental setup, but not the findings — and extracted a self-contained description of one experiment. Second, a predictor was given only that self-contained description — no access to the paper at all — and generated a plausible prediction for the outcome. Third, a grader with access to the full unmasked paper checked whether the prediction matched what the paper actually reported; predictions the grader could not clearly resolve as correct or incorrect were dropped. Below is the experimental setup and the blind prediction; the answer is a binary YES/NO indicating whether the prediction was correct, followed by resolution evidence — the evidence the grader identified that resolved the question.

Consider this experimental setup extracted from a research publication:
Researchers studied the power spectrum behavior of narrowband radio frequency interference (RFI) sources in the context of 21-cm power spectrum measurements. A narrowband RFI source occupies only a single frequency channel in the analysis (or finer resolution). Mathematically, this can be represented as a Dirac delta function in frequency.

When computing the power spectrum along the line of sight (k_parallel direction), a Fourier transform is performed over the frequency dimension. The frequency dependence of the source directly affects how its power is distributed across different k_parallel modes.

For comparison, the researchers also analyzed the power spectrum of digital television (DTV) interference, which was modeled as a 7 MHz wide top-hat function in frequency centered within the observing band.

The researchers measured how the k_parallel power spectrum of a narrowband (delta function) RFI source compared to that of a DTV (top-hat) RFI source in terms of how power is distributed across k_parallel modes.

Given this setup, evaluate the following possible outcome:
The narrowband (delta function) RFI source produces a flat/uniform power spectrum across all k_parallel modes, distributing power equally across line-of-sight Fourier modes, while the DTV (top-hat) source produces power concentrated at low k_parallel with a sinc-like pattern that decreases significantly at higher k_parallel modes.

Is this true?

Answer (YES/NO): NO